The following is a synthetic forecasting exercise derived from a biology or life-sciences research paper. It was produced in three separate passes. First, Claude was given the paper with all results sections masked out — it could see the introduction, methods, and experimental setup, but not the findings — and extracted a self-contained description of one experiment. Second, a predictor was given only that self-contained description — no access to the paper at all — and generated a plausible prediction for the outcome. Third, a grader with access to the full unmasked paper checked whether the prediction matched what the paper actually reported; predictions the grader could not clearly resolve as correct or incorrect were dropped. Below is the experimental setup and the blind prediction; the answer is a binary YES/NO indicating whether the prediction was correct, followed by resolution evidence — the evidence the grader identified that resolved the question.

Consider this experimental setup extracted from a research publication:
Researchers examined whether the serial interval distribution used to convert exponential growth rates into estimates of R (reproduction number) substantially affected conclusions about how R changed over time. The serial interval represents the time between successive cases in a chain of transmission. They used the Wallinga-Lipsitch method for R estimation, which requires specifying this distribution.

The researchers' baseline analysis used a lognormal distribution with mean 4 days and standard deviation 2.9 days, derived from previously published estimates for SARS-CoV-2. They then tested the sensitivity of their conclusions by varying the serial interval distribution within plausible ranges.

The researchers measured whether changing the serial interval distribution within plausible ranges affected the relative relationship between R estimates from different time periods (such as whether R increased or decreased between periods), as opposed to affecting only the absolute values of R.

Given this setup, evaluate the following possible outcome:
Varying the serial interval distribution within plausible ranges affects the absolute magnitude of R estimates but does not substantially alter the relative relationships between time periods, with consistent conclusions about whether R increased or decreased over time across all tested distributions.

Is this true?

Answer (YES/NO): YES